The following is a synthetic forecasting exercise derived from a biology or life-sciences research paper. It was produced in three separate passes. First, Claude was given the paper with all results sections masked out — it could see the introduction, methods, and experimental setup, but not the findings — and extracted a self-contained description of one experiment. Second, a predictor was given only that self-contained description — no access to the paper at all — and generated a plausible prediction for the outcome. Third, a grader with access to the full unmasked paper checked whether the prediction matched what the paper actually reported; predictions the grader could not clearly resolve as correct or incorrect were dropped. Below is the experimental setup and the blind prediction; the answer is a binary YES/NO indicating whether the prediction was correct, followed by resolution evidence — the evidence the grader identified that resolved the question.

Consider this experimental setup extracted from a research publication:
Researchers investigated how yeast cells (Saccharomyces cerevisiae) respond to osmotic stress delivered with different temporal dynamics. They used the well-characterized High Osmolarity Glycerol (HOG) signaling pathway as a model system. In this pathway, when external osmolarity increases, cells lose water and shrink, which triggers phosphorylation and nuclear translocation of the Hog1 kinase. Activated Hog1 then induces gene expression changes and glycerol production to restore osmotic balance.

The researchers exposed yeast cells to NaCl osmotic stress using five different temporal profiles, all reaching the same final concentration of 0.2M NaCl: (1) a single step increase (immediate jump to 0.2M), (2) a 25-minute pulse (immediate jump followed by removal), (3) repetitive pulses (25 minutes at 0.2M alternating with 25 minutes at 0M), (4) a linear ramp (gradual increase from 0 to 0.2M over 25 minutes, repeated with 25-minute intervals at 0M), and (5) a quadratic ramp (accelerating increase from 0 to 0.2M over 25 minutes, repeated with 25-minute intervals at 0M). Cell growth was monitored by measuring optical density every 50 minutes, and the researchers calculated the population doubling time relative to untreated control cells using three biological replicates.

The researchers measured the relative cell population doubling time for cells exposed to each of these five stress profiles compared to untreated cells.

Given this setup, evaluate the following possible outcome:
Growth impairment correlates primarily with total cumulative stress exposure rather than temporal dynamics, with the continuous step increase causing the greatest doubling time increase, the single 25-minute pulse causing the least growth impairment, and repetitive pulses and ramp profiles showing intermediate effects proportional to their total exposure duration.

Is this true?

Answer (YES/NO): NO